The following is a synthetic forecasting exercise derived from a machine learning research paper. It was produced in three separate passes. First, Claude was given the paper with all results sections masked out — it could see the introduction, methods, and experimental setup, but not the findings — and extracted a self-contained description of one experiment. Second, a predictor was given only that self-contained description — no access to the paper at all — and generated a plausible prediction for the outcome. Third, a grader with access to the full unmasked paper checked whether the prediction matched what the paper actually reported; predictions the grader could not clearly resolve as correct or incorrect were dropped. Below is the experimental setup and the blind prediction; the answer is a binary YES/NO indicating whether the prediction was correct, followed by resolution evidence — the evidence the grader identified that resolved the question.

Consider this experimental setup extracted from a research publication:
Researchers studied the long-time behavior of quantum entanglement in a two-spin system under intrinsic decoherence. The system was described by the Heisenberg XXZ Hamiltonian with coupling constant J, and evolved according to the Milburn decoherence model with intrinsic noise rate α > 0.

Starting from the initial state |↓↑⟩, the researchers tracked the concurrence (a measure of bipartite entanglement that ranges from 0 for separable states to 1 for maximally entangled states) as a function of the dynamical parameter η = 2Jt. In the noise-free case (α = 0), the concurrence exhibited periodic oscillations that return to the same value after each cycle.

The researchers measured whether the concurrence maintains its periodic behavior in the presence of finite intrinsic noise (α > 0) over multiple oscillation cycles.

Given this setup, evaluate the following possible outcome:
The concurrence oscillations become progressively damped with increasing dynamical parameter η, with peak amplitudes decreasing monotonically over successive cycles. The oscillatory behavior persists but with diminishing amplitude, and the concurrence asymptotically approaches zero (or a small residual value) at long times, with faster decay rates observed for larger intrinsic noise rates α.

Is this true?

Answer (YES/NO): YES